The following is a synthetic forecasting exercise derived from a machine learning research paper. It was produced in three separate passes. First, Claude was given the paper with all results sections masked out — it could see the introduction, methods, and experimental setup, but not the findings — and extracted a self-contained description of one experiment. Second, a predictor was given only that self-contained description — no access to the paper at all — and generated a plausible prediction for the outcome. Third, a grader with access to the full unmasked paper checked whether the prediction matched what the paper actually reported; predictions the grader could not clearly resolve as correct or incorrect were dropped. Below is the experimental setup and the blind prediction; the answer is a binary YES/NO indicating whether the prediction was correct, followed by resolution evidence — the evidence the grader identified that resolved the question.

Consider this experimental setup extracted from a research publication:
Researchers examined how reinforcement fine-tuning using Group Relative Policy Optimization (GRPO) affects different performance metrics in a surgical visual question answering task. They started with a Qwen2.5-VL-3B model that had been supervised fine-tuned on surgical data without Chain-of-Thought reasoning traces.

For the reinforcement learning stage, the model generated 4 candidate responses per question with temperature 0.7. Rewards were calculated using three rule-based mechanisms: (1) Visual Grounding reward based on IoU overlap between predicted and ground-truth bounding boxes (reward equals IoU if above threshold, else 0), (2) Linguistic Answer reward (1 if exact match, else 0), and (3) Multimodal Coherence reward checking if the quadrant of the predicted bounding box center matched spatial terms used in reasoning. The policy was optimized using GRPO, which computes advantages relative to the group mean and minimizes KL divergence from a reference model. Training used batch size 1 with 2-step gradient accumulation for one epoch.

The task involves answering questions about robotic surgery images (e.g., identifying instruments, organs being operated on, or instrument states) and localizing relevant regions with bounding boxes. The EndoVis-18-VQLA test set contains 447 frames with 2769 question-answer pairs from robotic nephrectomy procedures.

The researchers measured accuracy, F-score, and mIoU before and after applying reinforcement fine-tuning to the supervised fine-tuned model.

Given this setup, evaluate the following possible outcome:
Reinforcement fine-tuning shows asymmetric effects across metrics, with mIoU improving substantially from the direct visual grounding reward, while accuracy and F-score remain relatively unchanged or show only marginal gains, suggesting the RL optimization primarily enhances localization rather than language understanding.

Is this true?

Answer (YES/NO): NO